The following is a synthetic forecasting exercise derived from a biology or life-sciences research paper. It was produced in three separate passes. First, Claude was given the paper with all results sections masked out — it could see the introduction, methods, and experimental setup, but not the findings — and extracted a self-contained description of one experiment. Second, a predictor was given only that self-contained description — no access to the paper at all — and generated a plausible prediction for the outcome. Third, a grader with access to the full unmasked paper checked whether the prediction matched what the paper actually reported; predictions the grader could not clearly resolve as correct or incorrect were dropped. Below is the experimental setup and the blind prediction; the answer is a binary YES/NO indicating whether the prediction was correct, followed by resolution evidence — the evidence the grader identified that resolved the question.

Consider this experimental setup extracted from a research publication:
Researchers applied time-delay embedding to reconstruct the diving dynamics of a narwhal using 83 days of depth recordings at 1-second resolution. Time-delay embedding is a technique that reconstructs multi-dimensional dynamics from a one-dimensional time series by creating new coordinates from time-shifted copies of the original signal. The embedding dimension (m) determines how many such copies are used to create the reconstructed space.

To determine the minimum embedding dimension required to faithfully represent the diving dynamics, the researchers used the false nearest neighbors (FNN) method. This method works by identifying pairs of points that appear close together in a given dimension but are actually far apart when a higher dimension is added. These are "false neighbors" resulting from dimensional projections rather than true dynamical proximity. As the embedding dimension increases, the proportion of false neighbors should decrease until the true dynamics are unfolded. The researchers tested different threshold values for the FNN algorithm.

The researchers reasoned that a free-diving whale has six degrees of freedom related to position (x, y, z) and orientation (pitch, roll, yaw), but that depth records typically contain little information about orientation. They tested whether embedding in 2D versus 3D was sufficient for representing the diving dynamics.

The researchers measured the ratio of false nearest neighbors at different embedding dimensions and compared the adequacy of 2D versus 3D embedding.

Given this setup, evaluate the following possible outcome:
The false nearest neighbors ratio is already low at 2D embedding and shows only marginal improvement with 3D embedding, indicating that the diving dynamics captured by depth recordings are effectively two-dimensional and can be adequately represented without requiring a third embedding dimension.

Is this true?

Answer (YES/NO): NO